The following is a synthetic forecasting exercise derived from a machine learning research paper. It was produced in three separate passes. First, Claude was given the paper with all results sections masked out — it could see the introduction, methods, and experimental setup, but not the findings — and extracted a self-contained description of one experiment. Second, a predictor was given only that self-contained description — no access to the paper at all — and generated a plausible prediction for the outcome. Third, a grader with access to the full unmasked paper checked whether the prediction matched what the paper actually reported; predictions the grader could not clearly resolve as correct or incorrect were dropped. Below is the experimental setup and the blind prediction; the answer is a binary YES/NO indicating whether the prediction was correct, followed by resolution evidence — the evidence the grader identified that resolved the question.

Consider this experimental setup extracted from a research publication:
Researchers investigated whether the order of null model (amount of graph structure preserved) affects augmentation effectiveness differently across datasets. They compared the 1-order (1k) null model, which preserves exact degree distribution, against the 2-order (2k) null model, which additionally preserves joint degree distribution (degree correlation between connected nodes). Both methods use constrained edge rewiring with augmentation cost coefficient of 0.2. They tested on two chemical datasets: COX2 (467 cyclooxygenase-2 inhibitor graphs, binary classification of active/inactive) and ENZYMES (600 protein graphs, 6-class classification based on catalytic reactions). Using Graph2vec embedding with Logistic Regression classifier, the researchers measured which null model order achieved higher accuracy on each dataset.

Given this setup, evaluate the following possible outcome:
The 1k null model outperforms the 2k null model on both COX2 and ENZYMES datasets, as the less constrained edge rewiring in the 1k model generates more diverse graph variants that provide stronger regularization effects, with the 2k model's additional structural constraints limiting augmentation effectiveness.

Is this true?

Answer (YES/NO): NO